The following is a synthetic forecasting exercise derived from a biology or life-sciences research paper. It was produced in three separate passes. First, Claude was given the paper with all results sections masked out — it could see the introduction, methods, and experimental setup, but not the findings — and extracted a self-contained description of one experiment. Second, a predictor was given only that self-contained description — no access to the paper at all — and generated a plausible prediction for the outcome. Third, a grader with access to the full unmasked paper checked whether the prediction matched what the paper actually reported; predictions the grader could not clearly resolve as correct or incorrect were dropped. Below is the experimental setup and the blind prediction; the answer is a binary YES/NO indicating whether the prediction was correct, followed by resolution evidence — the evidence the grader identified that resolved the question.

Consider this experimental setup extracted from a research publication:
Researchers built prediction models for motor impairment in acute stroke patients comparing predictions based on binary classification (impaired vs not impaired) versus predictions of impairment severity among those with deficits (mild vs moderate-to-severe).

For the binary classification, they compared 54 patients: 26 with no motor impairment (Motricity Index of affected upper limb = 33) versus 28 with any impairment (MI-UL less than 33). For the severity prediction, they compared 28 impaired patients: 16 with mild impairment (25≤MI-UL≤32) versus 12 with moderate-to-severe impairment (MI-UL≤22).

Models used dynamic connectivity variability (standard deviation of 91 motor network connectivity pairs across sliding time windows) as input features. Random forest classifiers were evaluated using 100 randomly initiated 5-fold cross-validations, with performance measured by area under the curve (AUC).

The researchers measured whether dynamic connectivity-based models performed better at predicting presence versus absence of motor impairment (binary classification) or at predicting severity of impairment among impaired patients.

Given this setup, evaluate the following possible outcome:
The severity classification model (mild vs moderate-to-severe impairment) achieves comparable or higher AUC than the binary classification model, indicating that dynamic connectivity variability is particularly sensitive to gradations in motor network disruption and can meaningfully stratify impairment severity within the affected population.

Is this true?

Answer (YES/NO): YES